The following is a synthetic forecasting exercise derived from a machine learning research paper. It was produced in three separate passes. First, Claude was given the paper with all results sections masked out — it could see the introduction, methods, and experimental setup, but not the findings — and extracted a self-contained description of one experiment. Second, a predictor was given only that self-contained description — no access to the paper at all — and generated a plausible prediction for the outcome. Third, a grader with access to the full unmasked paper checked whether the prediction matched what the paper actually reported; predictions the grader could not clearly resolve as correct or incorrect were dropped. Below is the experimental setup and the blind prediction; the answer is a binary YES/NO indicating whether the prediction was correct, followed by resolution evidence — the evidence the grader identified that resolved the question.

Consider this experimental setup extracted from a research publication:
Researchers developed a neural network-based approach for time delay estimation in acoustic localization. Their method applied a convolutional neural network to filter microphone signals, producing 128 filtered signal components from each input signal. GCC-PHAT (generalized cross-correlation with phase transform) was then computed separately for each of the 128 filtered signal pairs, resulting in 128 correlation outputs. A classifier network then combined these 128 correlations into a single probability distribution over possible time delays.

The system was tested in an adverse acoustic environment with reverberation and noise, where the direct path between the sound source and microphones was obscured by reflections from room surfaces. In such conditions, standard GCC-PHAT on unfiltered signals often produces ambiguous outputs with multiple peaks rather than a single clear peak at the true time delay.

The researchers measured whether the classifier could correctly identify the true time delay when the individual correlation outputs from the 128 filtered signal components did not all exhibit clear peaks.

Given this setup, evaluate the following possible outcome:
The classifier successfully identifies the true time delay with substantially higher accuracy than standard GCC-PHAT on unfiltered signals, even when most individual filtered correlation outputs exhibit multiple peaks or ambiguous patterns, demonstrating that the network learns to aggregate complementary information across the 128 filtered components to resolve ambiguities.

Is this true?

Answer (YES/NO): YES